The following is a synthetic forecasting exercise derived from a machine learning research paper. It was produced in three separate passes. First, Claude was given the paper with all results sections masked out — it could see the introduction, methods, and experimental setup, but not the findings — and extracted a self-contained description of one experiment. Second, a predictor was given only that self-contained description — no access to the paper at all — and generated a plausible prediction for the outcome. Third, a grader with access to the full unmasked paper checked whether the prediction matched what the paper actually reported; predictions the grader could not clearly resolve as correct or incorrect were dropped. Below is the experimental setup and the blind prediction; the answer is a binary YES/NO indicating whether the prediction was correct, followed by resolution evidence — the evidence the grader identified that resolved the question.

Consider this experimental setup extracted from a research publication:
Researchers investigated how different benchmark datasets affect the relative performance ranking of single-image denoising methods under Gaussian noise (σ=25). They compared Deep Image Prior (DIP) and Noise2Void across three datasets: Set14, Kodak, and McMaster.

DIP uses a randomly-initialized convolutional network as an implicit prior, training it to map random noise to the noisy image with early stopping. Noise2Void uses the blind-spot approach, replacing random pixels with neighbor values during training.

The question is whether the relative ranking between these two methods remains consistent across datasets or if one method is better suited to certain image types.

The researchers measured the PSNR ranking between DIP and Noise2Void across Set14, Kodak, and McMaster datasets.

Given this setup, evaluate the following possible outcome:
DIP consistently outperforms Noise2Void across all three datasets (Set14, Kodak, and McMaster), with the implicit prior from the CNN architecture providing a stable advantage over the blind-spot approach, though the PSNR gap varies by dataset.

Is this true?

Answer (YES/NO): NO